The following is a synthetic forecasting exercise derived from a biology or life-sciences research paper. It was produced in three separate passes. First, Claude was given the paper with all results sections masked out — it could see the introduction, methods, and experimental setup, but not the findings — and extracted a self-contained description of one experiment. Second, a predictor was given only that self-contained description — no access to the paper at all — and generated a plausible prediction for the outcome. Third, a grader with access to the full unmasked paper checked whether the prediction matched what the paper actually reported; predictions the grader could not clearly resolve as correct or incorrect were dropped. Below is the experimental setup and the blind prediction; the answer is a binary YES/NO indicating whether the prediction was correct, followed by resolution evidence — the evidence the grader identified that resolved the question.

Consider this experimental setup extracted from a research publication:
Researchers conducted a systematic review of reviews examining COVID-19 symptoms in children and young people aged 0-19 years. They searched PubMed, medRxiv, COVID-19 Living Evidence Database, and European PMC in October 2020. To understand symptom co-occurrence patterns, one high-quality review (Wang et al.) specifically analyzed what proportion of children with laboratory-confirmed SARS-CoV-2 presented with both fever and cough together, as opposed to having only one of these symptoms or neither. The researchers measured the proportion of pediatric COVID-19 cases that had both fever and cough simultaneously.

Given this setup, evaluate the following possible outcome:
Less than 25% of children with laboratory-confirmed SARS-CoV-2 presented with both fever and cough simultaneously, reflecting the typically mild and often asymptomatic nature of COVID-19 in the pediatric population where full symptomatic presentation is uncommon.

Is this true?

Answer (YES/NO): NO